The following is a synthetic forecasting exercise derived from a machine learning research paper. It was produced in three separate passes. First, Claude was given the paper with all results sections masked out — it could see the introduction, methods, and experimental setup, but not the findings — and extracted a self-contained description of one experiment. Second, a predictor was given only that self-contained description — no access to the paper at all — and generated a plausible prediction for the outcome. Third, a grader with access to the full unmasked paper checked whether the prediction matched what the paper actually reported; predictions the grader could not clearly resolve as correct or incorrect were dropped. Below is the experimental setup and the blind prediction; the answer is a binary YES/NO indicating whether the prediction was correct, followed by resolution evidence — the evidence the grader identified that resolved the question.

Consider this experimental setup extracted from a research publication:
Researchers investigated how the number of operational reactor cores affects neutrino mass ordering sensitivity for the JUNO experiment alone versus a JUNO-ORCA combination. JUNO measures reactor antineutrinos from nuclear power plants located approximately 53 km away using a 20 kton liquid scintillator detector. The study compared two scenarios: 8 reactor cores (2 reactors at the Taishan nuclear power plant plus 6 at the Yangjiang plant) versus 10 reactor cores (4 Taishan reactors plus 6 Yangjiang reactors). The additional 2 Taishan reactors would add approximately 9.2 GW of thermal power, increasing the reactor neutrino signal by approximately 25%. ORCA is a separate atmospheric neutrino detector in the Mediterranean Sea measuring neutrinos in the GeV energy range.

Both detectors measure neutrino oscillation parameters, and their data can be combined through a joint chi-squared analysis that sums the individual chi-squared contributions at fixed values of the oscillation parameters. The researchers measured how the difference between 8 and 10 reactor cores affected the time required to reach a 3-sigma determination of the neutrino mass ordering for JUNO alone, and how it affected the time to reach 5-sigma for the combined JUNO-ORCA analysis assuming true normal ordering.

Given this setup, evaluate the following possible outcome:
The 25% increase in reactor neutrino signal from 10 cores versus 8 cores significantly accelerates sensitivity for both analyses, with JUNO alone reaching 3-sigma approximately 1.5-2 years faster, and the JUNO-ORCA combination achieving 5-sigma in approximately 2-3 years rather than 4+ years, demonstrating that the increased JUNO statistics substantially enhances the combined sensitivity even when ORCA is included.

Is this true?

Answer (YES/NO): NO